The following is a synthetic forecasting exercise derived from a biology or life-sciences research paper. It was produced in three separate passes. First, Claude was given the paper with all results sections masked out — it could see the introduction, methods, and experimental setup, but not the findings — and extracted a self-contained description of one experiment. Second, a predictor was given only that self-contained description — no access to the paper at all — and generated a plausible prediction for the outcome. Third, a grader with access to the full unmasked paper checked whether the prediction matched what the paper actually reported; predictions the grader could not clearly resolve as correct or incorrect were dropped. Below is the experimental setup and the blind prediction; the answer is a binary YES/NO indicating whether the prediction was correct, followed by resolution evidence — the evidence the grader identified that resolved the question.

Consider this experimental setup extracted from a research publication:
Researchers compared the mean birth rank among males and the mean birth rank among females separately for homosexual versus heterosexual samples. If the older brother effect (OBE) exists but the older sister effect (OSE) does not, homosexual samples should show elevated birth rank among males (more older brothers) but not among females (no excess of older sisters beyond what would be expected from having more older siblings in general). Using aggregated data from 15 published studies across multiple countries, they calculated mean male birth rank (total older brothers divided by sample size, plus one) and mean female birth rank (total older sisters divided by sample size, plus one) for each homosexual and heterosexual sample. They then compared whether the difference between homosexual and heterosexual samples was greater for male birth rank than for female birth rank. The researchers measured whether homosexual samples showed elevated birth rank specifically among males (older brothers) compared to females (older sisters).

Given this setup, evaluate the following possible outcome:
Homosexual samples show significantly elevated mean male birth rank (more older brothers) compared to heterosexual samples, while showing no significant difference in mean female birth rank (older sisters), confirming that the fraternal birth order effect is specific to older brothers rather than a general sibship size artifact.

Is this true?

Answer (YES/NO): NO